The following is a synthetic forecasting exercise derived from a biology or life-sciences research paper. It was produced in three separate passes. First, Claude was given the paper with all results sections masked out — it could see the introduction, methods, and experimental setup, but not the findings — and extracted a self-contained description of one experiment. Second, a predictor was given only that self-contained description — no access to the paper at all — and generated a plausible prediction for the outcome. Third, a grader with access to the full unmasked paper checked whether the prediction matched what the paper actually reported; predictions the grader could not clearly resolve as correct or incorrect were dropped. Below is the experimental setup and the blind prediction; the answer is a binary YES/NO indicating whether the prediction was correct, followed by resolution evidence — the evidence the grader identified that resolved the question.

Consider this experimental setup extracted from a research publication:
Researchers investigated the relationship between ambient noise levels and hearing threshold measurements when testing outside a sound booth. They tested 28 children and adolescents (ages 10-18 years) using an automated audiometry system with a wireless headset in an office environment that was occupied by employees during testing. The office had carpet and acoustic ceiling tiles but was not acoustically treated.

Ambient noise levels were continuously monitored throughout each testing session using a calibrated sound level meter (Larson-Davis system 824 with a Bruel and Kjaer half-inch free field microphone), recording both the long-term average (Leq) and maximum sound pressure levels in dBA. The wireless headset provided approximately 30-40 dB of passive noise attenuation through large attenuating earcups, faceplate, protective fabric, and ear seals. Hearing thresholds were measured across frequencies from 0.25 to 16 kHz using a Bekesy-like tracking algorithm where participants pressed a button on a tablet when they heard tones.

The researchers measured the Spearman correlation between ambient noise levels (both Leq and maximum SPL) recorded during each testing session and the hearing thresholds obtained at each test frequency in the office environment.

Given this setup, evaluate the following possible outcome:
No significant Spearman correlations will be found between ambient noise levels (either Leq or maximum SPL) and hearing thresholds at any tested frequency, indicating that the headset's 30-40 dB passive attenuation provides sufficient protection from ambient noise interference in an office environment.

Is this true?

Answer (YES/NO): YES